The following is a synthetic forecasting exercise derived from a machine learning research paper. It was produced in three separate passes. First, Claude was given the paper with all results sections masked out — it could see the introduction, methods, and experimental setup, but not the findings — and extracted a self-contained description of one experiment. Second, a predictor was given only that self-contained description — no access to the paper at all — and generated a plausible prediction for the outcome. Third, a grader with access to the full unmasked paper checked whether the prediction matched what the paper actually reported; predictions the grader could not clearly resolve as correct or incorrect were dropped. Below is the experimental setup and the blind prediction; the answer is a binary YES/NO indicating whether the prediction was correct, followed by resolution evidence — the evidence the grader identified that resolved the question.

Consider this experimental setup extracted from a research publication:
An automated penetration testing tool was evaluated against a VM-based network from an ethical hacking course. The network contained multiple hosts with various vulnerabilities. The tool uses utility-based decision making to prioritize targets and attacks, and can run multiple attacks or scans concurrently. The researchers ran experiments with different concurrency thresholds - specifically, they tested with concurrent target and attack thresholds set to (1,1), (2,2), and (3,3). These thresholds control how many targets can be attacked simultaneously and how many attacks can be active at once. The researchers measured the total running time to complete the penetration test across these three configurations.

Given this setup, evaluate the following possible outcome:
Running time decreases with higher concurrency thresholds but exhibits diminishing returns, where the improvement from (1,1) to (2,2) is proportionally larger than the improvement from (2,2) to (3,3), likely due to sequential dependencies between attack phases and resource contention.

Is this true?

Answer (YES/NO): YES